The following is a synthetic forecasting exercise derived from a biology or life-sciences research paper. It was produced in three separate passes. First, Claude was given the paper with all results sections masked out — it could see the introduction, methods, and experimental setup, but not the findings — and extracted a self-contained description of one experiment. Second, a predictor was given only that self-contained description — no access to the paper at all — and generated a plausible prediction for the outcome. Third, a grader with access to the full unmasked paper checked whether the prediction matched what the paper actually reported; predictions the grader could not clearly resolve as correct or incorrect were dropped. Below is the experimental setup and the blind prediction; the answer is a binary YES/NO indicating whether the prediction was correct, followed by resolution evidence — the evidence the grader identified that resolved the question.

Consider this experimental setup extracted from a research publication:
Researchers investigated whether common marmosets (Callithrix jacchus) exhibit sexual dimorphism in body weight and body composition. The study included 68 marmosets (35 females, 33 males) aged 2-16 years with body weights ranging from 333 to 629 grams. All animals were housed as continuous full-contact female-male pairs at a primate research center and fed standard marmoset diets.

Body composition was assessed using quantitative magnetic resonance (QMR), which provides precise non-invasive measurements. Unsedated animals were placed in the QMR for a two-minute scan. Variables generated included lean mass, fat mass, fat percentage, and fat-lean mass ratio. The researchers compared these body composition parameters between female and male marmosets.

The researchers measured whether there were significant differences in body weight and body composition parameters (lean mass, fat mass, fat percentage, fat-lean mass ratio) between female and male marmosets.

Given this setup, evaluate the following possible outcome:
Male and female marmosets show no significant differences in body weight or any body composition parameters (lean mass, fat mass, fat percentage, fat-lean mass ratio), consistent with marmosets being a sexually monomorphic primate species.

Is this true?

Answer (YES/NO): YES